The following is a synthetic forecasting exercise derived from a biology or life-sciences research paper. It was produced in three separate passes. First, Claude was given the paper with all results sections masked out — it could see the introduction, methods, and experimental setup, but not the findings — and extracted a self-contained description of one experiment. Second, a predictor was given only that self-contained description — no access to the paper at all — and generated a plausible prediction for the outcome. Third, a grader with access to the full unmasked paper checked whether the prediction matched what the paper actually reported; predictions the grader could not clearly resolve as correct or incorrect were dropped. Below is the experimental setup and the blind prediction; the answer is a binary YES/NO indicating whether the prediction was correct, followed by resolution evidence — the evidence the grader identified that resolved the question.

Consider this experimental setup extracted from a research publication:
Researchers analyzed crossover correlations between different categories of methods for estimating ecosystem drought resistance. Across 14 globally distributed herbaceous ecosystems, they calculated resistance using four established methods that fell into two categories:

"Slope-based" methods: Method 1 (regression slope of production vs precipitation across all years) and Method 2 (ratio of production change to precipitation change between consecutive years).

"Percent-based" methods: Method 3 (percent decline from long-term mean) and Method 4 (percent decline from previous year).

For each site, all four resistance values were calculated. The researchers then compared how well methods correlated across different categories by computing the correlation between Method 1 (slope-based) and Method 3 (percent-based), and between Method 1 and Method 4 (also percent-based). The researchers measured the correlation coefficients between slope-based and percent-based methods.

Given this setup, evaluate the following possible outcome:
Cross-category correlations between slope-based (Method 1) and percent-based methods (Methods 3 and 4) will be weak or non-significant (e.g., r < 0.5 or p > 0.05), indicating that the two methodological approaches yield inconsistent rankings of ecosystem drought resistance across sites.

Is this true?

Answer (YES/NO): YES